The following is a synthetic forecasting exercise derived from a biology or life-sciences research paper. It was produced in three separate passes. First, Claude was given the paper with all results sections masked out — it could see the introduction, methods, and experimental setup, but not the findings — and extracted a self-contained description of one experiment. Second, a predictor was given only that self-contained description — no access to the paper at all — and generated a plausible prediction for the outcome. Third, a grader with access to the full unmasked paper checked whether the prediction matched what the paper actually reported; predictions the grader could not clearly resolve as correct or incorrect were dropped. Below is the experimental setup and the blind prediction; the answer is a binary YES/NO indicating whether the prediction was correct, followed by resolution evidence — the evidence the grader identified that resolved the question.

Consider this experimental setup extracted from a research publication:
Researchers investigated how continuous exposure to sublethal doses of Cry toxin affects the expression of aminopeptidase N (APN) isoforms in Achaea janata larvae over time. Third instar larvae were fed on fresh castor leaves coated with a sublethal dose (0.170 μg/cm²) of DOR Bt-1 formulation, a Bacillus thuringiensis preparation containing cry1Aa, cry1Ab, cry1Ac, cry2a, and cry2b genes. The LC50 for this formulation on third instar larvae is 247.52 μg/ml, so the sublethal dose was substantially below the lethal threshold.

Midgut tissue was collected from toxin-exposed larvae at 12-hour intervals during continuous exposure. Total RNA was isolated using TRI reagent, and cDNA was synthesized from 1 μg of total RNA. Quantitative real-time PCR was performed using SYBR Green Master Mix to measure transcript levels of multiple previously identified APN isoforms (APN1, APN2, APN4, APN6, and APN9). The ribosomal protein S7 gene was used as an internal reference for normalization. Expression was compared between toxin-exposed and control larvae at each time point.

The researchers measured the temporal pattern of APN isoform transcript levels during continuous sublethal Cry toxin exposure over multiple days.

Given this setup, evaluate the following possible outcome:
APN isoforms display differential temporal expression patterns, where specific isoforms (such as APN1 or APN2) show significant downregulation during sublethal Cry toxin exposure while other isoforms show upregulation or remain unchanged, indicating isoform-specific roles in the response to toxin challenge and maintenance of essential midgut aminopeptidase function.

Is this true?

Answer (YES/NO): NO